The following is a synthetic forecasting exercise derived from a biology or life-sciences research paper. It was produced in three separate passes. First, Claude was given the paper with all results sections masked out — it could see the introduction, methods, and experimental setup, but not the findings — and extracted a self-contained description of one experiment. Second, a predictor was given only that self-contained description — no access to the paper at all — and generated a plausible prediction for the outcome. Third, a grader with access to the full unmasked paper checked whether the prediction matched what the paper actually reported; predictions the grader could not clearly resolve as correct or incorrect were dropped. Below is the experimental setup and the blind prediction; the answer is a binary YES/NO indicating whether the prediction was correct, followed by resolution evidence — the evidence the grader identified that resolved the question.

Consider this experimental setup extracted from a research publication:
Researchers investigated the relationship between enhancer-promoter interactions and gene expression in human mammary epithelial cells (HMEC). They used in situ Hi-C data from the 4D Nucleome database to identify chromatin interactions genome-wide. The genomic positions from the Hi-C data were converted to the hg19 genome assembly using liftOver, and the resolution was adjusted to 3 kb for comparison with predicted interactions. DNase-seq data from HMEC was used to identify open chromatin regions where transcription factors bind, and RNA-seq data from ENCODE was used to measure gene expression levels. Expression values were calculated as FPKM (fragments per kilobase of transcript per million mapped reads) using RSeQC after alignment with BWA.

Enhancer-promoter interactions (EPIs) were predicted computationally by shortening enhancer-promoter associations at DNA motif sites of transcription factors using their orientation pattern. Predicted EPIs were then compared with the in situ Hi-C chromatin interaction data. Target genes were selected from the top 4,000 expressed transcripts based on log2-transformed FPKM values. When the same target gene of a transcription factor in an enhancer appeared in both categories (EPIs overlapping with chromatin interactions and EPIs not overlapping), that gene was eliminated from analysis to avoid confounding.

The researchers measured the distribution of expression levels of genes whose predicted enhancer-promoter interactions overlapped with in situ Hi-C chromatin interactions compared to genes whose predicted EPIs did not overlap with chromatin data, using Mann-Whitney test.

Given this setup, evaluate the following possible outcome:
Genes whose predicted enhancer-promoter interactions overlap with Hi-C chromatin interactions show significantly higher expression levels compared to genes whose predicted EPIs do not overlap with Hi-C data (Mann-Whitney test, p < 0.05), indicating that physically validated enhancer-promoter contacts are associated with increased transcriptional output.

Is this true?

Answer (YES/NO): NO